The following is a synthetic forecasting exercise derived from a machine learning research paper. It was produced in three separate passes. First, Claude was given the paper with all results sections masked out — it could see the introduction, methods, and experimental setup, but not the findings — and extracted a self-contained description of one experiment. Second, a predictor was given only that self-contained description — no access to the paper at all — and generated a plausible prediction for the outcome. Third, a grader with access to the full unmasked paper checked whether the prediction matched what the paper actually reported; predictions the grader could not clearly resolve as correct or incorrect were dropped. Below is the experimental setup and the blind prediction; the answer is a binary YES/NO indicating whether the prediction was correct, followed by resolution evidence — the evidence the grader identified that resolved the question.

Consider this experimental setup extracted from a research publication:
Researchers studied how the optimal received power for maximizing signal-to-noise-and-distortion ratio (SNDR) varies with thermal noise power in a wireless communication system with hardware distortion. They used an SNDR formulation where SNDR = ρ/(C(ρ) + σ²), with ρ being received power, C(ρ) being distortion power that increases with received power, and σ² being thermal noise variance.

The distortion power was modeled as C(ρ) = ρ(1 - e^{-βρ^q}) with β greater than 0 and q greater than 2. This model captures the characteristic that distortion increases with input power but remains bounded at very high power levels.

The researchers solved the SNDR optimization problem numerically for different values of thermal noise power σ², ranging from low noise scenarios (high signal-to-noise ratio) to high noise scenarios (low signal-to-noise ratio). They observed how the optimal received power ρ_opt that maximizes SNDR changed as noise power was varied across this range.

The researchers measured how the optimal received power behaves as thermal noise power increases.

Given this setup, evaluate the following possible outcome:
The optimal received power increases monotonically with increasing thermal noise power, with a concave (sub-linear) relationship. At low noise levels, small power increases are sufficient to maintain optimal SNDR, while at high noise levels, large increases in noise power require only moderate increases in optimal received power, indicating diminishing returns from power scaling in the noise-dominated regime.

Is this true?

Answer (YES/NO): YES